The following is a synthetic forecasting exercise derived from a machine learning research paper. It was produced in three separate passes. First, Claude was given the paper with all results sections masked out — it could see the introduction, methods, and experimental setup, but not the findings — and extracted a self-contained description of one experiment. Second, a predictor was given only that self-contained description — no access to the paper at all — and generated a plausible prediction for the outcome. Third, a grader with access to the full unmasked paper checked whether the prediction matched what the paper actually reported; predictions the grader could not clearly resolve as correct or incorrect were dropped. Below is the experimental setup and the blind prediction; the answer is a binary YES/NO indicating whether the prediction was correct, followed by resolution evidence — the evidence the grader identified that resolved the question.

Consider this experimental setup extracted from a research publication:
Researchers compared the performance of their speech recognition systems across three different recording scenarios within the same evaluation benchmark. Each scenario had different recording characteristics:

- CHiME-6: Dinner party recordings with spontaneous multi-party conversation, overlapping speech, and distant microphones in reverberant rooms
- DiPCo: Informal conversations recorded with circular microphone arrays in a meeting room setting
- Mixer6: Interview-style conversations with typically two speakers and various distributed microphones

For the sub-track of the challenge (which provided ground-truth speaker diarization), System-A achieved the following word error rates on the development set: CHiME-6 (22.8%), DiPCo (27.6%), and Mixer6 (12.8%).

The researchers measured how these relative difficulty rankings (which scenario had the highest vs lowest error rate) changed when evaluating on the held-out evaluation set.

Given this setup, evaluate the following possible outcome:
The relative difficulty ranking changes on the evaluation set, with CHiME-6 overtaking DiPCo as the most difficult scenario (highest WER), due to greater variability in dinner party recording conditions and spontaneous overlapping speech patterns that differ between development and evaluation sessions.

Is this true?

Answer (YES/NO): YES